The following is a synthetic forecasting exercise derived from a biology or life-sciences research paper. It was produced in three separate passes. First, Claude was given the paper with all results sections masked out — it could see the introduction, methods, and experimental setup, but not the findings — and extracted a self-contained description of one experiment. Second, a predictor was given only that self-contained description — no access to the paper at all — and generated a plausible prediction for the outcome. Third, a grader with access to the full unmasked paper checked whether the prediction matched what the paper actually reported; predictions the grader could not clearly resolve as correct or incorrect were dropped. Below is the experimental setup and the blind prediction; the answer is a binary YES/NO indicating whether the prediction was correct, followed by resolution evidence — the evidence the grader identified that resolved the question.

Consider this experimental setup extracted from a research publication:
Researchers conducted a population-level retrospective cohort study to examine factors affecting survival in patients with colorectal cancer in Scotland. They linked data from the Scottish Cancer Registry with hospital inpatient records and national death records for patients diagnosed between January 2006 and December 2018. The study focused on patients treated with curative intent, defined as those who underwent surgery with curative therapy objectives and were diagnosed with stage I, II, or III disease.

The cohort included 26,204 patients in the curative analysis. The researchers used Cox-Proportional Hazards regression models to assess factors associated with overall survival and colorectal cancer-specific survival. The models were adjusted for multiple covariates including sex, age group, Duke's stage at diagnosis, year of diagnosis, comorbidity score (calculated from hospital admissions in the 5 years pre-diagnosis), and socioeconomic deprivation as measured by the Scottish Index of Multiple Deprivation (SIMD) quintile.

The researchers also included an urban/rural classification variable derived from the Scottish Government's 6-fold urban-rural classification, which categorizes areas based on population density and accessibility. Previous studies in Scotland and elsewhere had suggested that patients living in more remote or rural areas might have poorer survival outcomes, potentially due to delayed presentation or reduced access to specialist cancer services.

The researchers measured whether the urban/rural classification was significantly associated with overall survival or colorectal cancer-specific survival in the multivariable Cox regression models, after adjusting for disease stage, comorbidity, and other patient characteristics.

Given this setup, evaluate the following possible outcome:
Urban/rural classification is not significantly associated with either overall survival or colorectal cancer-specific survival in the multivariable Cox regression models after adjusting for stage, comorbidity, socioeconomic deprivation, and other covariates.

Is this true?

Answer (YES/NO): YES